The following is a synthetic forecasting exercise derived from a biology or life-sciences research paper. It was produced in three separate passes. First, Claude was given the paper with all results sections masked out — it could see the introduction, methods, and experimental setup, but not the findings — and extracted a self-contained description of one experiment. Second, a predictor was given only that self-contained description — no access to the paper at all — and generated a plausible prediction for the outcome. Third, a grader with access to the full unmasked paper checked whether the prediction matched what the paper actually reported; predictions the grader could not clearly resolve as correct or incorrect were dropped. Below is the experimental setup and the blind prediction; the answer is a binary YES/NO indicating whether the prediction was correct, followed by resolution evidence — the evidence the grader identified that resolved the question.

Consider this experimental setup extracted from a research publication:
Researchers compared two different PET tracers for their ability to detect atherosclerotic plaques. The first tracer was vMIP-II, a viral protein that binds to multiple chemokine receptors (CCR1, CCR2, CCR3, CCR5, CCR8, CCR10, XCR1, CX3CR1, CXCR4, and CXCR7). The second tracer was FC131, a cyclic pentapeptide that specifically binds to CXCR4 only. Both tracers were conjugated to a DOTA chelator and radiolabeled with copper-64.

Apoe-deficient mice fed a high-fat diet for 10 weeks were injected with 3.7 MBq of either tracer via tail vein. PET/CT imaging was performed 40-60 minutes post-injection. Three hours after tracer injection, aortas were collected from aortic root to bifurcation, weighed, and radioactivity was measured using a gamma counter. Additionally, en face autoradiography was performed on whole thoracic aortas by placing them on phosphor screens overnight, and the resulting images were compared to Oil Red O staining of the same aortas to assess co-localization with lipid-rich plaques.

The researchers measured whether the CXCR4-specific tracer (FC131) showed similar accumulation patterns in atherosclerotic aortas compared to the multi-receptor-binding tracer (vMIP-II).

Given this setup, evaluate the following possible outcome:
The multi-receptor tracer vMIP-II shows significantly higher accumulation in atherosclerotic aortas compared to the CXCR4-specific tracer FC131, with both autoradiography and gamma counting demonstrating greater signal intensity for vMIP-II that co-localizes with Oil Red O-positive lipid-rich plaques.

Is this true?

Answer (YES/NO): NO